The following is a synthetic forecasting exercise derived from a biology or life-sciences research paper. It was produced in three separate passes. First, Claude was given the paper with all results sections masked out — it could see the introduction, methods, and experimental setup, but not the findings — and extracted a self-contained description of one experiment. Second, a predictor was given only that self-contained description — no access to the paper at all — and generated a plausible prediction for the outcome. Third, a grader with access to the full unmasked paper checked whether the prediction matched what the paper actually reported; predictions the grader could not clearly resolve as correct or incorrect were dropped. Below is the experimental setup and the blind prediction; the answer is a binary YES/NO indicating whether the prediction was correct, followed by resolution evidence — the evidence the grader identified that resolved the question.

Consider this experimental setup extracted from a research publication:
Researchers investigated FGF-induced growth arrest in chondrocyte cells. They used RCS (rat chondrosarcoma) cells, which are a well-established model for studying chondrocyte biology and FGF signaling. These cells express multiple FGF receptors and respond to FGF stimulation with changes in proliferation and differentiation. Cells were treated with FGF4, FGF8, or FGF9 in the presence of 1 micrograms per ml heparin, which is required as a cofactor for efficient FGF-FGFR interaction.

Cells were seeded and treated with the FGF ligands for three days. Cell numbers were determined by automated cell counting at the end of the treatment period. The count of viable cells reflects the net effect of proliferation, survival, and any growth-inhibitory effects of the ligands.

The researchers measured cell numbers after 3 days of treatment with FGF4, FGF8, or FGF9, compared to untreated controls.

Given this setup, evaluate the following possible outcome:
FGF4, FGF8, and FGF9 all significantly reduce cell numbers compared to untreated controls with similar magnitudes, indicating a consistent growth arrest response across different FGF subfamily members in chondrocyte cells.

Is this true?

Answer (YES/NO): NO